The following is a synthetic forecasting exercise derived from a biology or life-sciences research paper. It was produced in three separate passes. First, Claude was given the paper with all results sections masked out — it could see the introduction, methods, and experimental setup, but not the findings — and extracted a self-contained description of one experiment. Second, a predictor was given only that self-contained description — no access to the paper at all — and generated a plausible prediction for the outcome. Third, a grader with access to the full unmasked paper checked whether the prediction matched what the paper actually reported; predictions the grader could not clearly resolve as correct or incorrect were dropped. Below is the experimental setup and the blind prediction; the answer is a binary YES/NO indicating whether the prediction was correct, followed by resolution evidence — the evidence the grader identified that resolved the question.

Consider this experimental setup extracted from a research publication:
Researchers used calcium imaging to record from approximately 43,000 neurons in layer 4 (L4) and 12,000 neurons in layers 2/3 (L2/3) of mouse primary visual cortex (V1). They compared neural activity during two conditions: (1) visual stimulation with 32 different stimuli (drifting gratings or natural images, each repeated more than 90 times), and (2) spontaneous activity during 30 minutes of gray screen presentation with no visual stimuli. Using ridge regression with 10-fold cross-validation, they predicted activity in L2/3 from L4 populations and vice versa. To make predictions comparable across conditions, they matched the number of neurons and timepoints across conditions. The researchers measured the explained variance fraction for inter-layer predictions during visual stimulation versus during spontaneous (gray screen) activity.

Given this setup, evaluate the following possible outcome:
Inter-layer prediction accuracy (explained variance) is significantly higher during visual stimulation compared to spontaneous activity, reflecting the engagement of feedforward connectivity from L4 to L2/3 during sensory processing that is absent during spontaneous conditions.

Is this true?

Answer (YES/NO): NO